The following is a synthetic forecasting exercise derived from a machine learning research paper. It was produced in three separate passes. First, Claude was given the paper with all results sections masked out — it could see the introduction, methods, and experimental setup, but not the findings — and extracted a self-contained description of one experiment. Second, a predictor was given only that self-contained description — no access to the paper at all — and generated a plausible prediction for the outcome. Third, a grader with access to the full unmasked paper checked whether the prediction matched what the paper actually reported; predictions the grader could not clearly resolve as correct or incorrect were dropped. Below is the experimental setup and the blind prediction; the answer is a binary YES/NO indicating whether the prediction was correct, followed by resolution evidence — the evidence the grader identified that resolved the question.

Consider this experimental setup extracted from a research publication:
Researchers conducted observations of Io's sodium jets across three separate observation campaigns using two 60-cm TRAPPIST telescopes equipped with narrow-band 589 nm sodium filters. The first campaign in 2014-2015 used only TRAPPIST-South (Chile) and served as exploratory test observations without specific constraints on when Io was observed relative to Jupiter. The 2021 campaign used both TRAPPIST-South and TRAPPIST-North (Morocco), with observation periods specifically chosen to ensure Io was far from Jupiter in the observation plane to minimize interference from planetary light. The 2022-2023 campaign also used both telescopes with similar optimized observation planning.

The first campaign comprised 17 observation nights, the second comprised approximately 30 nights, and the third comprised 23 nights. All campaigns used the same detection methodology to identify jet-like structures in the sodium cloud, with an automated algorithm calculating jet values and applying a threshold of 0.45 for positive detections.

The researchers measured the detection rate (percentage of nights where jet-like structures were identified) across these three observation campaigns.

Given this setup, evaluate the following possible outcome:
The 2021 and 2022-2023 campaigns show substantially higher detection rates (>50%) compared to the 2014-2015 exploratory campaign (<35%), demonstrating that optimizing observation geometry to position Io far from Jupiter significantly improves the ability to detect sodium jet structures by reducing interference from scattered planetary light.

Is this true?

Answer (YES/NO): NO